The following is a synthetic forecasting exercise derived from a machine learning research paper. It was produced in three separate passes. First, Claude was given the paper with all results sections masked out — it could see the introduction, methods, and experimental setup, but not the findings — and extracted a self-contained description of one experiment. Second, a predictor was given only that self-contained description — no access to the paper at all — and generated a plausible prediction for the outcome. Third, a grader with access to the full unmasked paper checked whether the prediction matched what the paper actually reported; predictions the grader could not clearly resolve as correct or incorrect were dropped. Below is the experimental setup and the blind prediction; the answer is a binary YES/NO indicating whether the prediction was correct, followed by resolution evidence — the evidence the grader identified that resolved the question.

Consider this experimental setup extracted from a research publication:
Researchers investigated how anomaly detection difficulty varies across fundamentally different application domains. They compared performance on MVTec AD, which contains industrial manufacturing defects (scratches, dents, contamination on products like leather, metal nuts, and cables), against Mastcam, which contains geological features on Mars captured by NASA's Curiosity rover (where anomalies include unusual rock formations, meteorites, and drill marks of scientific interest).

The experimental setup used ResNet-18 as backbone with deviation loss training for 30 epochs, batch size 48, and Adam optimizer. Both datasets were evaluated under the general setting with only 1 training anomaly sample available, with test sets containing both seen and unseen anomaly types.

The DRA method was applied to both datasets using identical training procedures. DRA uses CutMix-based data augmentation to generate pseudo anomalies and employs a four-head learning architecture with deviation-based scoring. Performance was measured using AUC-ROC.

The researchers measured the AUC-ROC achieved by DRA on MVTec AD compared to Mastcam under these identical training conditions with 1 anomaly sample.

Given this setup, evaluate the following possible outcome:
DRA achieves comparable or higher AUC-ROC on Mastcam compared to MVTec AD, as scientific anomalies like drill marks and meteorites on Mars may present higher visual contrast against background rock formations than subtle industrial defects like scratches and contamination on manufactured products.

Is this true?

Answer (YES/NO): NO